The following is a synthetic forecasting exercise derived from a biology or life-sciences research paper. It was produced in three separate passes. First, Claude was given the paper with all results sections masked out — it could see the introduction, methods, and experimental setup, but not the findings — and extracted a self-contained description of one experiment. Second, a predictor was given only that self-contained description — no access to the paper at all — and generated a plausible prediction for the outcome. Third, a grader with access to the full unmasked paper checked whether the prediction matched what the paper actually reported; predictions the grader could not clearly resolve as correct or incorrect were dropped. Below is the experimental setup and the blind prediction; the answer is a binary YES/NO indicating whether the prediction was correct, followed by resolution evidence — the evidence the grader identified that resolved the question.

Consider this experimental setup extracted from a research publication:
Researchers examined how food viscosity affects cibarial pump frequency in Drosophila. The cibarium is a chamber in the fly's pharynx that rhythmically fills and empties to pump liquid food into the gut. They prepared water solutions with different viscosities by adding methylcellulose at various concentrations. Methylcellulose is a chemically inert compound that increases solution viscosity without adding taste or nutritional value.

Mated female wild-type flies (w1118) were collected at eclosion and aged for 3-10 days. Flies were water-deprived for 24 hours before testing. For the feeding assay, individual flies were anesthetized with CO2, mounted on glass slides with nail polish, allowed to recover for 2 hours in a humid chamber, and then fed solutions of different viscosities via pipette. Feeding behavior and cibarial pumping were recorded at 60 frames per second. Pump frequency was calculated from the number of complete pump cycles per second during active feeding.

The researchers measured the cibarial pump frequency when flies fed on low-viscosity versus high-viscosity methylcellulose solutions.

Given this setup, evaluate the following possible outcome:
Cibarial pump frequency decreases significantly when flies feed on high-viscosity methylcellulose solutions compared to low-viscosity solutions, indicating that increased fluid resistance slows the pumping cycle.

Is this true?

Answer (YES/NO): YES